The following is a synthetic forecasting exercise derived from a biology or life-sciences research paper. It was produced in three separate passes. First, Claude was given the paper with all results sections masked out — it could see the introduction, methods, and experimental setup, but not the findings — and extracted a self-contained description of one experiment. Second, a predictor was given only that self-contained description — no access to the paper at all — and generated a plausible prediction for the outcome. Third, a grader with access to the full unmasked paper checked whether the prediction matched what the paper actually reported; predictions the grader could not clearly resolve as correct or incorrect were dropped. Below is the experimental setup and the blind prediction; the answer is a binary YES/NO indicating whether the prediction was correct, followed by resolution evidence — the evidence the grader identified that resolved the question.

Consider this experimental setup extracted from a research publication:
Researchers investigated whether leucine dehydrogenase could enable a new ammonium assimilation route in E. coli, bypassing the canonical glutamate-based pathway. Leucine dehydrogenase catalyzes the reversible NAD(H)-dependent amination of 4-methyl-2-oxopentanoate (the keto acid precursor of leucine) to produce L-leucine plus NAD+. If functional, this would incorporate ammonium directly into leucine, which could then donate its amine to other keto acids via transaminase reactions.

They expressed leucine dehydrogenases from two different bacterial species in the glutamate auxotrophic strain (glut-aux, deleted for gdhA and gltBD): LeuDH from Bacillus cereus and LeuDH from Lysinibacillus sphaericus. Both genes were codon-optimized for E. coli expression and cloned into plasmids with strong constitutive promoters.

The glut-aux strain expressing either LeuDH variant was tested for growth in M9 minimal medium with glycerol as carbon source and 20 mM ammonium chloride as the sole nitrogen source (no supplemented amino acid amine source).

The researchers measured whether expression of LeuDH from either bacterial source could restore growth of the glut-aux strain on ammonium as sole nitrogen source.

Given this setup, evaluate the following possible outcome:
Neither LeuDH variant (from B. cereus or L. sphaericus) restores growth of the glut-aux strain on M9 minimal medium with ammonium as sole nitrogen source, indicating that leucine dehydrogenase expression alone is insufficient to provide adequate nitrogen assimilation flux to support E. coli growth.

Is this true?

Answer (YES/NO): YES